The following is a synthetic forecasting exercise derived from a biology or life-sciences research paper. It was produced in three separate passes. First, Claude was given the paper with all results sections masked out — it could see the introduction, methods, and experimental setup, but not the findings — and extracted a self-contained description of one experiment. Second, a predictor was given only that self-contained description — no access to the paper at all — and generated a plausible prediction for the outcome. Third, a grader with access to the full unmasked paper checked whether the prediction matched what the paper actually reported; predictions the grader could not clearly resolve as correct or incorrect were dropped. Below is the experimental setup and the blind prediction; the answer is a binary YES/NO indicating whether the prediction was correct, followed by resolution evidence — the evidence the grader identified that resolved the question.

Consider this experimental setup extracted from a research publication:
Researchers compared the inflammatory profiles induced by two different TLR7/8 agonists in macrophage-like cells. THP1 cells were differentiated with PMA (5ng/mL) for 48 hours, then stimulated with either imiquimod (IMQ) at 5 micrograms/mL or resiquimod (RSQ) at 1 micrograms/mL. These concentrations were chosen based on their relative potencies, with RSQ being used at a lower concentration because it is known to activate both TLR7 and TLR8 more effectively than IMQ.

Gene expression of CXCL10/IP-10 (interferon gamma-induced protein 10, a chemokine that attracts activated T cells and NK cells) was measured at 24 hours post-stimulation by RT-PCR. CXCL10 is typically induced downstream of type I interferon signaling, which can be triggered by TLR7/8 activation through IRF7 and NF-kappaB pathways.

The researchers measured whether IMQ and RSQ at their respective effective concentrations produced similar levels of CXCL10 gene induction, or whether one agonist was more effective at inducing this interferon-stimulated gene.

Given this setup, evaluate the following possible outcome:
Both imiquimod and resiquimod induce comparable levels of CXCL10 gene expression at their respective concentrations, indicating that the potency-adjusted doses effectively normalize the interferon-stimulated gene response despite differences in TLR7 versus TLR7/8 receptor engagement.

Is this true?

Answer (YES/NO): NO